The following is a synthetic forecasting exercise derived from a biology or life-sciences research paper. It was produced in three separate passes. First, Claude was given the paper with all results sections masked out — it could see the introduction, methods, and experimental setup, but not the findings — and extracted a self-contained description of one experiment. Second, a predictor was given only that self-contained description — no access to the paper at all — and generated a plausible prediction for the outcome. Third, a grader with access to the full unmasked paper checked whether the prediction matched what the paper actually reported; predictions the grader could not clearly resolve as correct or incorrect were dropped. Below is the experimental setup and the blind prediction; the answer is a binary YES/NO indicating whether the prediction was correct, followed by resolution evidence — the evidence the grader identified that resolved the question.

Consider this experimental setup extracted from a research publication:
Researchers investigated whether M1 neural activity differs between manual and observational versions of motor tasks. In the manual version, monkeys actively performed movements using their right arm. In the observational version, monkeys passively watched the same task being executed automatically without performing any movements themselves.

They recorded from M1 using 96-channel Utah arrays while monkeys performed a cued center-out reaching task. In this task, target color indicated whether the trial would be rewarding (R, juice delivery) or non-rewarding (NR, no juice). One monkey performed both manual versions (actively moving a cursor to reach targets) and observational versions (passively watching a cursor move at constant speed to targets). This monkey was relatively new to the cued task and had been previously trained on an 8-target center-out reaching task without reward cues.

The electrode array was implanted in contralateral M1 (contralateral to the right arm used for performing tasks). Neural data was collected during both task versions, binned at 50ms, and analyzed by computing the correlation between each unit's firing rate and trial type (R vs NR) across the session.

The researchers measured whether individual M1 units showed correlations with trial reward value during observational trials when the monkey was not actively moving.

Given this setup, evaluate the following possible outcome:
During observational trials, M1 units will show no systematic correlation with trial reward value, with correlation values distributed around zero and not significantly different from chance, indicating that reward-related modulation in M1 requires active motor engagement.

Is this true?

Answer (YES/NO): NO